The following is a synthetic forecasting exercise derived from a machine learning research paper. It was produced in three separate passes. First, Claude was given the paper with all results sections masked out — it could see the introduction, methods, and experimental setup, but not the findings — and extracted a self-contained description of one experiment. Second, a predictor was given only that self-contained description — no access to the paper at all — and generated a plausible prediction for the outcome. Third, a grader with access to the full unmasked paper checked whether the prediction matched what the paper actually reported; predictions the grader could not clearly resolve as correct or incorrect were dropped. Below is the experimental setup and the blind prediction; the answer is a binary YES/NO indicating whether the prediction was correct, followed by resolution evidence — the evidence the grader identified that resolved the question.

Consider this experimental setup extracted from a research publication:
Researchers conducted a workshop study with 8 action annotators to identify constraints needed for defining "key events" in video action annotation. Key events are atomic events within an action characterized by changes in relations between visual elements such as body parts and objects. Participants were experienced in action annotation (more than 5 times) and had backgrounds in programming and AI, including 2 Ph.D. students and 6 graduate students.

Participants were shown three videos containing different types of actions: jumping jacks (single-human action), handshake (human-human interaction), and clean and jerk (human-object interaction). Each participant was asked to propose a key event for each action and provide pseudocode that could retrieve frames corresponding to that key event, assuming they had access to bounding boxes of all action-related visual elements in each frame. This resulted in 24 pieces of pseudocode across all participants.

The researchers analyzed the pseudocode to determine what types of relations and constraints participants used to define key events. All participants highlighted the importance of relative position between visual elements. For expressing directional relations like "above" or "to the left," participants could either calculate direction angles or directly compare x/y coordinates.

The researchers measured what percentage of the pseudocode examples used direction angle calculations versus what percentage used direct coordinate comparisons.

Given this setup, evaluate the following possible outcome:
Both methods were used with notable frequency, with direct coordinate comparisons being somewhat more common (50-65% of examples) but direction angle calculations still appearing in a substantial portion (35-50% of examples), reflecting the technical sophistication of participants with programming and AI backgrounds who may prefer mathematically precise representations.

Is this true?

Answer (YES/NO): NO